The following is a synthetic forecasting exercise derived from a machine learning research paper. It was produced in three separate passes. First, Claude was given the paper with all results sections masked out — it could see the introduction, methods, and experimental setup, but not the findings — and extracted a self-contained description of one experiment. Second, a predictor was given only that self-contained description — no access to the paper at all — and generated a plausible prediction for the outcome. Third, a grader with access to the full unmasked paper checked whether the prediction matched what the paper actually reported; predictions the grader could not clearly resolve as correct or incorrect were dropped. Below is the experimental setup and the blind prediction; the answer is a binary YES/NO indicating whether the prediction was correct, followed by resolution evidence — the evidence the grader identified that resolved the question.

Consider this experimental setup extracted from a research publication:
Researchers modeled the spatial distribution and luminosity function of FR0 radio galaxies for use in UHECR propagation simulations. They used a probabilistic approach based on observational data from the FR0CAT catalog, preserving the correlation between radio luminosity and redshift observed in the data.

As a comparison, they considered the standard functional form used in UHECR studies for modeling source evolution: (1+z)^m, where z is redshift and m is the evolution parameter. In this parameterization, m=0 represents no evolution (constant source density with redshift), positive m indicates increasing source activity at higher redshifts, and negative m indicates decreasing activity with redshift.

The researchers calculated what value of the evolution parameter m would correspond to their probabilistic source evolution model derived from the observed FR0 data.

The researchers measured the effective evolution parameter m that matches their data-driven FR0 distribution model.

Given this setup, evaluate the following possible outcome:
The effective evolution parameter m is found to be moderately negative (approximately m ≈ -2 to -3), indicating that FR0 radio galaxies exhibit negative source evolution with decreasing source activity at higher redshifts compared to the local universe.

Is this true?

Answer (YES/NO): NO